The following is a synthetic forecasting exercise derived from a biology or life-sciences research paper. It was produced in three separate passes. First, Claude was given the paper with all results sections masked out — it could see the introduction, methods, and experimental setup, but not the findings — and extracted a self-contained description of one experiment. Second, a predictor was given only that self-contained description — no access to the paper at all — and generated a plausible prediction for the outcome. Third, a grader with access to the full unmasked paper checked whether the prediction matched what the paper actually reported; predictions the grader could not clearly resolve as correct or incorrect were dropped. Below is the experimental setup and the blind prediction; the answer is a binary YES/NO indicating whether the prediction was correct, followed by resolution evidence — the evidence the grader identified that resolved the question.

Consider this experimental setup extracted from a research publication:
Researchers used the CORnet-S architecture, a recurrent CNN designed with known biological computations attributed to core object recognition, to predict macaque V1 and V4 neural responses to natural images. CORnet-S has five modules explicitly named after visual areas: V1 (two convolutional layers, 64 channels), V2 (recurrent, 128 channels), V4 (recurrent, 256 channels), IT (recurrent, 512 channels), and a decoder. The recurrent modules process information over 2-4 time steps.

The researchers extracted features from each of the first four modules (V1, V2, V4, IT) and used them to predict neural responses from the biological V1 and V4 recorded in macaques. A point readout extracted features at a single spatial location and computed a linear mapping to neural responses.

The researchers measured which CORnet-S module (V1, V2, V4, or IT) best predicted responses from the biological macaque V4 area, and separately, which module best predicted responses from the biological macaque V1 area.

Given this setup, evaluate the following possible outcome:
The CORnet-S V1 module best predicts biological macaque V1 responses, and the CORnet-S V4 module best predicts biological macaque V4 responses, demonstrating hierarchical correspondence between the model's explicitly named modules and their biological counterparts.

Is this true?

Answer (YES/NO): NO